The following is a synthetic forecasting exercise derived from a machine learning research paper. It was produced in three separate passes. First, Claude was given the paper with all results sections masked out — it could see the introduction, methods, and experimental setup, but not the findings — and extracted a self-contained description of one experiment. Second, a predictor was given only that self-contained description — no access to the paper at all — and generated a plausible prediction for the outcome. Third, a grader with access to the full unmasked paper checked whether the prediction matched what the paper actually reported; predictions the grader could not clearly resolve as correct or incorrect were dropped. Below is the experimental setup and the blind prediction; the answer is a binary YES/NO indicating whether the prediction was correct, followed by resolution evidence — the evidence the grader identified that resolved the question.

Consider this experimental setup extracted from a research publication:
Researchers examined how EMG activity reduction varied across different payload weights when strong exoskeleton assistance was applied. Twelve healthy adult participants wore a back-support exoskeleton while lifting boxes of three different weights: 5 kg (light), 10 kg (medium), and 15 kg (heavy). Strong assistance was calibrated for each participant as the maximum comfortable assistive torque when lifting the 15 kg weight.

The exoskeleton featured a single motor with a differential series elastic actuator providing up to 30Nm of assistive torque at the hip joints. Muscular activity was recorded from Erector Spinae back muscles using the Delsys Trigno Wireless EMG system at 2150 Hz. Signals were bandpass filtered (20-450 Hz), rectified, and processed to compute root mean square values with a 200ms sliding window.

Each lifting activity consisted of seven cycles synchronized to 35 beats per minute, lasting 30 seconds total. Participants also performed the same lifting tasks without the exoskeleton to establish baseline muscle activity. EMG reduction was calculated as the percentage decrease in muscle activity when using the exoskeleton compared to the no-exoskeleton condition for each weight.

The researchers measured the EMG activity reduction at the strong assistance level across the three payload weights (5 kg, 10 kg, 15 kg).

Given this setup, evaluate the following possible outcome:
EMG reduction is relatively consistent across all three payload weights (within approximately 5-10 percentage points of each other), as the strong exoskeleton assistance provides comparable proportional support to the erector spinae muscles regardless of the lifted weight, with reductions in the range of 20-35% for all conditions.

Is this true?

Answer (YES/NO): NO